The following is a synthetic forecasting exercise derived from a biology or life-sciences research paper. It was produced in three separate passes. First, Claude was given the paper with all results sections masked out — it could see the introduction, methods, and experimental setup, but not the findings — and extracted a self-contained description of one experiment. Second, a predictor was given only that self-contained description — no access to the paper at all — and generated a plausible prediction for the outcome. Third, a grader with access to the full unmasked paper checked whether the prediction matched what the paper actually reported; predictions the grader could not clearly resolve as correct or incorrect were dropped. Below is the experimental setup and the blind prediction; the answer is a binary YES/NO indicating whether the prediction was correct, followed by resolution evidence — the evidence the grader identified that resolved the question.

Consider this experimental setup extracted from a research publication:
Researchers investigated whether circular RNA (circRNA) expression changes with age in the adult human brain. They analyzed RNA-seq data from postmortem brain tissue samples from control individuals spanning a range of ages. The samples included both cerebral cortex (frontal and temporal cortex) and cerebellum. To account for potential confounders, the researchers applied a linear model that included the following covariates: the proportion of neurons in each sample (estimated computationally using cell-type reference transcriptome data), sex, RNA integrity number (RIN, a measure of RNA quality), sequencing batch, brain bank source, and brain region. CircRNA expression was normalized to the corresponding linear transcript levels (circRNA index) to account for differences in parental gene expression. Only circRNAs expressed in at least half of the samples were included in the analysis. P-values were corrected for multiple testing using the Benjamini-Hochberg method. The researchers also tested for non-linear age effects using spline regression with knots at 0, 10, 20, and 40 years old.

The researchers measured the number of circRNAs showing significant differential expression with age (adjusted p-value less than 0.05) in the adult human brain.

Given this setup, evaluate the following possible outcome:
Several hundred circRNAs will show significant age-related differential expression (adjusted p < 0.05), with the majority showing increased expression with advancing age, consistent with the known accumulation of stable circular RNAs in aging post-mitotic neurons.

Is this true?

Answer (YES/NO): NO